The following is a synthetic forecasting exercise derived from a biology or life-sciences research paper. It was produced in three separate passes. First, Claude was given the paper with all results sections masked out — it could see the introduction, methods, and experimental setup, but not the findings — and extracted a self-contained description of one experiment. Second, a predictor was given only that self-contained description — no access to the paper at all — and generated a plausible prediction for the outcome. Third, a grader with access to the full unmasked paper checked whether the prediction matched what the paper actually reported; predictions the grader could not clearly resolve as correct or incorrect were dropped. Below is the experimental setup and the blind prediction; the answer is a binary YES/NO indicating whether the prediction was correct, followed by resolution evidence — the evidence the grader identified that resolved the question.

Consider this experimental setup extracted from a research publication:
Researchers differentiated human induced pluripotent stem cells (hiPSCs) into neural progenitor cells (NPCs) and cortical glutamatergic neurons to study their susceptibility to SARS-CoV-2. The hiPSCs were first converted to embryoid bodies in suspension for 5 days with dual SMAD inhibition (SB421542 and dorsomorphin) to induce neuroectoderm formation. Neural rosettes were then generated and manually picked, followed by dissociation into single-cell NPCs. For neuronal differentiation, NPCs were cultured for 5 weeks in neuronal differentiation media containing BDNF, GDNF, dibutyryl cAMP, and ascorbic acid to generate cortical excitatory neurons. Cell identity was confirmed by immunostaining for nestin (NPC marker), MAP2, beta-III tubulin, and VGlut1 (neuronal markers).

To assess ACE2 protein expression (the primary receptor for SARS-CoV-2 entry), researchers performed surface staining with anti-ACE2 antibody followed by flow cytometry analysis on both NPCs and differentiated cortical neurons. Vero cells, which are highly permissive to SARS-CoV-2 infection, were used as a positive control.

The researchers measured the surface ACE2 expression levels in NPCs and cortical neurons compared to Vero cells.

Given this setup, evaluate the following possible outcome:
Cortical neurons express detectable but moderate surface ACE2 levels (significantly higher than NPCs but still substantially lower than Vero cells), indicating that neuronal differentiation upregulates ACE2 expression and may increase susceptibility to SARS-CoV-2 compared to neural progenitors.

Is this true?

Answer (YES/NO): NO